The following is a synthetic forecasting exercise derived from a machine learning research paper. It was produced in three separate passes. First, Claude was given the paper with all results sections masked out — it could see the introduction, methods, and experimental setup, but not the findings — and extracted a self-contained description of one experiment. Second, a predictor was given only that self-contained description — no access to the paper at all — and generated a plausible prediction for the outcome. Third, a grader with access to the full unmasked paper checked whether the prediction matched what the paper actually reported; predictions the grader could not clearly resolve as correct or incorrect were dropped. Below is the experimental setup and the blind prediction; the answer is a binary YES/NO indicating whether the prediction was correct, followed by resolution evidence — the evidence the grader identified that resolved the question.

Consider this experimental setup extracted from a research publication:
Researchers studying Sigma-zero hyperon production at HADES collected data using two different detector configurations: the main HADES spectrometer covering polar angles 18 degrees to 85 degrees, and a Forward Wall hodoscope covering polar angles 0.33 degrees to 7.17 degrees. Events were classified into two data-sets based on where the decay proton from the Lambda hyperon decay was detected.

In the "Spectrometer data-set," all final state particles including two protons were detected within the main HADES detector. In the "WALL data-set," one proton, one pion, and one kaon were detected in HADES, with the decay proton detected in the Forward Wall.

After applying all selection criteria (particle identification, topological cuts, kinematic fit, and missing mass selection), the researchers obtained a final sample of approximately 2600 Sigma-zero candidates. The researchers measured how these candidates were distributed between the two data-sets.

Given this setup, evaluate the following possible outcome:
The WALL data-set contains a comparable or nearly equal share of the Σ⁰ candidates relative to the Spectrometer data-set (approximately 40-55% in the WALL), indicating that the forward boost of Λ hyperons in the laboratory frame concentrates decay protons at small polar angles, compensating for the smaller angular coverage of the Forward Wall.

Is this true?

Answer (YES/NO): YES